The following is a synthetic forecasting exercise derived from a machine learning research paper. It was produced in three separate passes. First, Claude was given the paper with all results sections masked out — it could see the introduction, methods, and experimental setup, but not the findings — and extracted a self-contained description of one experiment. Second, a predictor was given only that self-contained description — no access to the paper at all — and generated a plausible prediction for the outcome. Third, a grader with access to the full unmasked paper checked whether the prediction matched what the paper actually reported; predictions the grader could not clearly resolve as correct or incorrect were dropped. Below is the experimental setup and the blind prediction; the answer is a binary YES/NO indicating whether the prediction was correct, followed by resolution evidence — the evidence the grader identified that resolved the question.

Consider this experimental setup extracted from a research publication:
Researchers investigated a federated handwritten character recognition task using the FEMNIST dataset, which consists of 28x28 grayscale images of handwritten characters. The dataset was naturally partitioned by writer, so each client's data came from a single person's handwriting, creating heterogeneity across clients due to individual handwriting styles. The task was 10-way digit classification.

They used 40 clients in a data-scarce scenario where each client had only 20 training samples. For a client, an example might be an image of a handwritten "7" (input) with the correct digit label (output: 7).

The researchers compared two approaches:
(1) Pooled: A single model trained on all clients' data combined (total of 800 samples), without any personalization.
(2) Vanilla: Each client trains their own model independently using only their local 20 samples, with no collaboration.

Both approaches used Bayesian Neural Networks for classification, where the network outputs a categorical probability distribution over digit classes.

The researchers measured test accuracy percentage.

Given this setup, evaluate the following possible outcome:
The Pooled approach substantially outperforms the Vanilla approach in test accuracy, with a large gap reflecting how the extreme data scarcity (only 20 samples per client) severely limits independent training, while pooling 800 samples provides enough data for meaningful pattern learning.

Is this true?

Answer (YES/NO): NO